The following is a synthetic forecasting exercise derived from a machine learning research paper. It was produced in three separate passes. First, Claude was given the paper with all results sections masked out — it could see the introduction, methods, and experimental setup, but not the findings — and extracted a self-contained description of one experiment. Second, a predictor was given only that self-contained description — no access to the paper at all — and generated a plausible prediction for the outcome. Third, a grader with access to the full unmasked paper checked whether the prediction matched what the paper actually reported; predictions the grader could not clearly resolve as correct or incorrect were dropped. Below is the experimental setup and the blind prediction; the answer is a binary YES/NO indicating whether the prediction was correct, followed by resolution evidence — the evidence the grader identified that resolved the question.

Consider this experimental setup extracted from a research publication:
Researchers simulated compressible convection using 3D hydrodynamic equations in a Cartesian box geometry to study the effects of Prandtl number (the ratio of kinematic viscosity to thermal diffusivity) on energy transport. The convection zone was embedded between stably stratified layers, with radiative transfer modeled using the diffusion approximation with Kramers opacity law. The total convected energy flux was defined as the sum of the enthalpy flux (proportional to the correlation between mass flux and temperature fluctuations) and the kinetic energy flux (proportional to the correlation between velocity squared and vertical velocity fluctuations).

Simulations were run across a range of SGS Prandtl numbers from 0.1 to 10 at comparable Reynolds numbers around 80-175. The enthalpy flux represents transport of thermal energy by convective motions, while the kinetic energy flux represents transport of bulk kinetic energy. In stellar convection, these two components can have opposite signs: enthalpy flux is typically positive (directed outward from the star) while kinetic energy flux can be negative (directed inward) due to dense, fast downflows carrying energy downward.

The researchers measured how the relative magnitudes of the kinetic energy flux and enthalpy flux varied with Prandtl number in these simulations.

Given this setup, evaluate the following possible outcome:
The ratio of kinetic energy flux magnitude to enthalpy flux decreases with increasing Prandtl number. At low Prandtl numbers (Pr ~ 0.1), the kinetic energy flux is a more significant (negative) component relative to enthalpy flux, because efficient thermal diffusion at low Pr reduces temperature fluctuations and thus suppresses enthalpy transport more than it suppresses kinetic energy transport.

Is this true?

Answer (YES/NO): YES